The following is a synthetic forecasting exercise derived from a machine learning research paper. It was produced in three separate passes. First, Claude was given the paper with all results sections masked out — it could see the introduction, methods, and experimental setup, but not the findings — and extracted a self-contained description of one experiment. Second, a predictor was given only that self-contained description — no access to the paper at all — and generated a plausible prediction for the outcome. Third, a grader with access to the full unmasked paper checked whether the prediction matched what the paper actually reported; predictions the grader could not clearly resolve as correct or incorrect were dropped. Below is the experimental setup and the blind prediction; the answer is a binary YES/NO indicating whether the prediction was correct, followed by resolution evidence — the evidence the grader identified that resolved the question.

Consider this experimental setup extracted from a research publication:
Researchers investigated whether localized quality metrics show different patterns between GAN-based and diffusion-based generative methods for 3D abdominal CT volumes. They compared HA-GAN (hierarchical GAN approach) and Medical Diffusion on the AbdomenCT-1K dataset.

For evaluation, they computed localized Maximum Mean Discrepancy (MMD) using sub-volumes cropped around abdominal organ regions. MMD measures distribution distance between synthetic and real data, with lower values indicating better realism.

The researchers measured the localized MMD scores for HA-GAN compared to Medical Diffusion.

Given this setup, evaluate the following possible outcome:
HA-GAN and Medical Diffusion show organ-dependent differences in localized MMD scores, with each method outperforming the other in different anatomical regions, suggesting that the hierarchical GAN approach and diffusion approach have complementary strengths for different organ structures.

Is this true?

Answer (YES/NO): NO